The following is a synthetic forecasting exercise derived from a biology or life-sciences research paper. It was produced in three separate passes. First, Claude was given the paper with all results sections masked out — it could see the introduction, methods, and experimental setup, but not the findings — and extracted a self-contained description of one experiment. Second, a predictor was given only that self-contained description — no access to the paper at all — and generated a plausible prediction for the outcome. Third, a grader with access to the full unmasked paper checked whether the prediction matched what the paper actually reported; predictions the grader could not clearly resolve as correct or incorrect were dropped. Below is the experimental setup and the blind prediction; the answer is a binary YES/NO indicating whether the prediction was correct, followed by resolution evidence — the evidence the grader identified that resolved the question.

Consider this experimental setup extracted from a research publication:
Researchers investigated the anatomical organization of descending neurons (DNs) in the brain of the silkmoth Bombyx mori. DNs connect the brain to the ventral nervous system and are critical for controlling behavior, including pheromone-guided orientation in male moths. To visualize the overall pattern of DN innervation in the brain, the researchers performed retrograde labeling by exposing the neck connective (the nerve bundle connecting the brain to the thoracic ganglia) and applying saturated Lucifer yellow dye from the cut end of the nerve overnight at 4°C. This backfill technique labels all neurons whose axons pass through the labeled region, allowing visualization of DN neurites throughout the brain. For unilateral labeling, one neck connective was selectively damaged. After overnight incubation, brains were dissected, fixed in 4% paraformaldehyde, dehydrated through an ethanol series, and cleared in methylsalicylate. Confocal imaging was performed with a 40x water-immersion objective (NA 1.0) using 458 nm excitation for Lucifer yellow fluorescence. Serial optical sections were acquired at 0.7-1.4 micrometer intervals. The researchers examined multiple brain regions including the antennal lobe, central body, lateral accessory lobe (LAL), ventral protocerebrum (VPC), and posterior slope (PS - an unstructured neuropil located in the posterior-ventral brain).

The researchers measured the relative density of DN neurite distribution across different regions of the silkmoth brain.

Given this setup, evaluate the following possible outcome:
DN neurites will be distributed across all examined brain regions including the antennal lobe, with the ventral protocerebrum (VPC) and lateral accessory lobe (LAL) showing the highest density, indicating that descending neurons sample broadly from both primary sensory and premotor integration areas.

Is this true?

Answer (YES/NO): NO